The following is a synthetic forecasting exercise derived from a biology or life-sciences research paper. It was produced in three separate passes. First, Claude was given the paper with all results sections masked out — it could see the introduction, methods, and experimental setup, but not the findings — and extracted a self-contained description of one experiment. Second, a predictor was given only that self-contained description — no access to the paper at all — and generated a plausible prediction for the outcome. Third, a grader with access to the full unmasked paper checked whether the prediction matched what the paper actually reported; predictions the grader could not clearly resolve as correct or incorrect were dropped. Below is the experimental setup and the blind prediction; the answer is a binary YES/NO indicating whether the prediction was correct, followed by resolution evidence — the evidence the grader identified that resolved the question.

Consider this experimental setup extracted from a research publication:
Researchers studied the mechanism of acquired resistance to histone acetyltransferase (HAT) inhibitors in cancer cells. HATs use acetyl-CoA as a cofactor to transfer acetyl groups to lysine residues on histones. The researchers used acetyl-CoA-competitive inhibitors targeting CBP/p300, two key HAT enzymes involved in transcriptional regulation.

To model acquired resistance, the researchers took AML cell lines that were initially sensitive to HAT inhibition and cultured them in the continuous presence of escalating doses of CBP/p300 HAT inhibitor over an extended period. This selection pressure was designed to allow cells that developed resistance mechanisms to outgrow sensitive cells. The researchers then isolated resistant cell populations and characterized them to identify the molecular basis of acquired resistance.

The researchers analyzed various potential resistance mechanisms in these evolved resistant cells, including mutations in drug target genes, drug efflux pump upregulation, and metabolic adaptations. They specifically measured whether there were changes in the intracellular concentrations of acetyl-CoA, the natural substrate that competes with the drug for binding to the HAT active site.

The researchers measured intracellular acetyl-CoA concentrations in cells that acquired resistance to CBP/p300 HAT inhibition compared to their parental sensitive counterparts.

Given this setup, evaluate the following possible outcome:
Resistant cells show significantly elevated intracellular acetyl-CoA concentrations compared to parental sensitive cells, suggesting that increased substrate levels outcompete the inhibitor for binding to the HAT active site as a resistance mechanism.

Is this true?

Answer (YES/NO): YES